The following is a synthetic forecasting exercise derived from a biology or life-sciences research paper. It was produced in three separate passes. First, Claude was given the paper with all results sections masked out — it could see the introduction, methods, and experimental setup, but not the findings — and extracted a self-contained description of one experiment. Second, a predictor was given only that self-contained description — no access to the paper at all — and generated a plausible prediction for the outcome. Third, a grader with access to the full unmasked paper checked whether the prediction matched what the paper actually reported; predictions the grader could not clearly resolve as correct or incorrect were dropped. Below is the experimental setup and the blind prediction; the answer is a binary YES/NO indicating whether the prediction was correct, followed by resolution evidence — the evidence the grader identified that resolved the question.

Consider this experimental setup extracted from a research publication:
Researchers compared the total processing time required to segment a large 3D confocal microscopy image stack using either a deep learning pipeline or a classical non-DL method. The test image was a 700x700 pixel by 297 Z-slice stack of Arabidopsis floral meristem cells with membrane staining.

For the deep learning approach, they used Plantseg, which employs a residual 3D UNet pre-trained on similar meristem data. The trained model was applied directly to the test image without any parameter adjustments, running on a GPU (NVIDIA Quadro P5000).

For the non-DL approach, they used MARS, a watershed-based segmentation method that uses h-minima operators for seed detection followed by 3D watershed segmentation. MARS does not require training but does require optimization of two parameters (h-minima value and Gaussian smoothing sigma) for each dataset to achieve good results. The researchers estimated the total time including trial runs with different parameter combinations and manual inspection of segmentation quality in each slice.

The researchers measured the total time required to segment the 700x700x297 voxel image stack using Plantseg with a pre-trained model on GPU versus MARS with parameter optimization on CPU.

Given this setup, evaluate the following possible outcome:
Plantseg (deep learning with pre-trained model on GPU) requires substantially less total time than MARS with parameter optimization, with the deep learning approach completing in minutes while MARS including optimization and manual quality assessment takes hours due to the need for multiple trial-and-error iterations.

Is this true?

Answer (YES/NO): NO